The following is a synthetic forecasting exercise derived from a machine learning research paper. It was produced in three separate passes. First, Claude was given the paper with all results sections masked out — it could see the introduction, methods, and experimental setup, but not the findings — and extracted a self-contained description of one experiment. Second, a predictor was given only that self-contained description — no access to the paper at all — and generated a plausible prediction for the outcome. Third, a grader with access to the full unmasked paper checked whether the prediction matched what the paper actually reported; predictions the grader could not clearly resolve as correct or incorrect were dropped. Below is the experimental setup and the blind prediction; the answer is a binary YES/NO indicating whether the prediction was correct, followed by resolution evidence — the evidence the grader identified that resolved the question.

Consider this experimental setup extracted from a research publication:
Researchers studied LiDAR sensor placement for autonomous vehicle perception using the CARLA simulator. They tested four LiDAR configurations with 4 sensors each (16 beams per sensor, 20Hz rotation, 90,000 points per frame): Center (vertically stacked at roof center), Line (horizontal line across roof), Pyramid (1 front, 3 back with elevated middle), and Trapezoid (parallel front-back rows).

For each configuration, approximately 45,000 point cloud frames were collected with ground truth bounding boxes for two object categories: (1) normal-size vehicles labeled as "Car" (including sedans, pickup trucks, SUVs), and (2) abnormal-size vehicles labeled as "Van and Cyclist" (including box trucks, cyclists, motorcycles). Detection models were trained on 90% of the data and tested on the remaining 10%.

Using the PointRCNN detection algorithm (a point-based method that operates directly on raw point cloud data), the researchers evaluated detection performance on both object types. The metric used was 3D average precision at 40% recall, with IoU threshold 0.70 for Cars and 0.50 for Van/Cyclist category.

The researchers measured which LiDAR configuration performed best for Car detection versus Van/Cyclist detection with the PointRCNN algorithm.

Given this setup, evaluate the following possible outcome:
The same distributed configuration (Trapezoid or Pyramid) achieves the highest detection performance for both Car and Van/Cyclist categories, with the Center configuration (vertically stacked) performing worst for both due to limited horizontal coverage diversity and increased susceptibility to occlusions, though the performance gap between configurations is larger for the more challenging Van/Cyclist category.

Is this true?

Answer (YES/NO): NO